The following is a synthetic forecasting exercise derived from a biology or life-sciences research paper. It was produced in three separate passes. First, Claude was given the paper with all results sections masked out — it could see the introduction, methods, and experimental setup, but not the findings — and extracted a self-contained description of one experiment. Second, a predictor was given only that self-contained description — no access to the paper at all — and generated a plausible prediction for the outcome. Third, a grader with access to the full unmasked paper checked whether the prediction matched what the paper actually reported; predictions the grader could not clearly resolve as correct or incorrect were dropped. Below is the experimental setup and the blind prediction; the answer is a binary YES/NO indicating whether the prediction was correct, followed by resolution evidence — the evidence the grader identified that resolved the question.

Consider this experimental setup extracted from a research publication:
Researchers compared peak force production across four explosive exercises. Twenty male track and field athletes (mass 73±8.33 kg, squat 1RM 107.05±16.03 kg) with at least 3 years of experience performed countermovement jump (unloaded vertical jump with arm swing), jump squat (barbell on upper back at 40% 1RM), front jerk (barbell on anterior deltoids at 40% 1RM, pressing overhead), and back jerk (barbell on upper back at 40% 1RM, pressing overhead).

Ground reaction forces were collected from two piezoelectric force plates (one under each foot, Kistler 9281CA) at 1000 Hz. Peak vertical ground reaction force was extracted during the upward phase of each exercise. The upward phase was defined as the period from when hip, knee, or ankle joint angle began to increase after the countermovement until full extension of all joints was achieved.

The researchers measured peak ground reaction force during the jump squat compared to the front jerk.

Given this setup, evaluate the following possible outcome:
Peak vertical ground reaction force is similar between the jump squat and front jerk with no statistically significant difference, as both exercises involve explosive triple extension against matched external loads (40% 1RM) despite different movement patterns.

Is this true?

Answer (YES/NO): NO